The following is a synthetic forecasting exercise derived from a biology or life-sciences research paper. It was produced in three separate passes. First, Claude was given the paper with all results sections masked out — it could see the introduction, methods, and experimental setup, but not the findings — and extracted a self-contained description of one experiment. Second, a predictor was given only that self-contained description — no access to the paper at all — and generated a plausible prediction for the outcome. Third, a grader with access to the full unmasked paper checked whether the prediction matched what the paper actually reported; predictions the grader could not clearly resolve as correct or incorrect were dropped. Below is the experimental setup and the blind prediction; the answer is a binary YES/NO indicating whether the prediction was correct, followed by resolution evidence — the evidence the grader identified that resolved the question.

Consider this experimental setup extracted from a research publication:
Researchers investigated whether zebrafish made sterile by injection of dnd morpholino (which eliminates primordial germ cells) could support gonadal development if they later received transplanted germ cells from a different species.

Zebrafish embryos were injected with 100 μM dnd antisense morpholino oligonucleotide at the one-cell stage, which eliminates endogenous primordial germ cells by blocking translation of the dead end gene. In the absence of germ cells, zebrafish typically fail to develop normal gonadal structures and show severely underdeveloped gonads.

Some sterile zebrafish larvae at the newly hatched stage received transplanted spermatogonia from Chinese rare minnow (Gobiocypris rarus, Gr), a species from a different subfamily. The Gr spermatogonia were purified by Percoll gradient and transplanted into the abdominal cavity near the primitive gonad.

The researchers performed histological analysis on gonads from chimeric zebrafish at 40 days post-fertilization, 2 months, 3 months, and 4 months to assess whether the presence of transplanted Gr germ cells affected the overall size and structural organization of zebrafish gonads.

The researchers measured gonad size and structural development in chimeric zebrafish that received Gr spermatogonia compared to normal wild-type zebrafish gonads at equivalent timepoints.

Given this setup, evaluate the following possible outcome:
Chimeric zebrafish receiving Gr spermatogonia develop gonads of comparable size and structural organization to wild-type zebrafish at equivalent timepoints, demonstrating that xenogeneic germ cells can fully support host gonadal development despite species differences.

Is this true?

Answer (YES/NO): NO